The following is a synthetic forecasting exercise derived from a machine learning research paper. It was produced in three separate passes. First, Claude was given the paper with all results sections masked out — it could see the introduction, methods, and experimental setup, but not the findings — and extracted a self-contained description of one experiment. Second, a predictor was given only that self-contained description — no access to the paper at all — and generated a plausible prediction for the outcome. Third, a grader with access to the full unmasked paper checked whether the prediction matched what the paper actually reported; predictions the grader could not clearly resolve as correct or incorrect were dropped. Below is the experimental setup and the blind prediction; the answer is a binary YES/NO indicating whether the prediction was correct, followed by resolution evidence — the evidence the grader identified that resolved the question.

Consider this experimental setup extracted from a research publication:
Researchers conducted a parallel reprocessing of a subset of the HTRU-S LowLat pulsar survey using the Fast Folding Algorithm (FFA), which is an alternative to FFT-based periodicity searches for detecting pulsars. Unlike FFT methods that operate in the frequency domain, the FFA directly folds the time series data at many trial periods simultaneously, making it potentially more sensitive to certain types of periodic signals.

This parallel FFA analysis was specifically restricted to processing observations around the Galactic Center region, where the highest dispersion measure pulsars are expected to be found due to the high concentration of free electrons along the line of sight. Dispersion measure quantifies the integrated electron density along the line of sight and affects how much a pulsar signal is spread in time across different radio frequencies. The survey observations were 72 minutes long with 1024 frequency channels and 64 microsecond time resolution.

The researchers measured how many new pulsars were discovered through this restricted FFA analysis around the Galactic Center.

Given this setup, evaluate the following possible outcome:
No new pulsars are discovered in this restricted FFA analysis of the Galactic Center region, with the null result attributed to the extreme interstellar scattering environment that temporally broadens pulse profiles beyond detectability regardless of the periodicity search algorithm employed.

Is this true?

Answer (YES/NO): NO